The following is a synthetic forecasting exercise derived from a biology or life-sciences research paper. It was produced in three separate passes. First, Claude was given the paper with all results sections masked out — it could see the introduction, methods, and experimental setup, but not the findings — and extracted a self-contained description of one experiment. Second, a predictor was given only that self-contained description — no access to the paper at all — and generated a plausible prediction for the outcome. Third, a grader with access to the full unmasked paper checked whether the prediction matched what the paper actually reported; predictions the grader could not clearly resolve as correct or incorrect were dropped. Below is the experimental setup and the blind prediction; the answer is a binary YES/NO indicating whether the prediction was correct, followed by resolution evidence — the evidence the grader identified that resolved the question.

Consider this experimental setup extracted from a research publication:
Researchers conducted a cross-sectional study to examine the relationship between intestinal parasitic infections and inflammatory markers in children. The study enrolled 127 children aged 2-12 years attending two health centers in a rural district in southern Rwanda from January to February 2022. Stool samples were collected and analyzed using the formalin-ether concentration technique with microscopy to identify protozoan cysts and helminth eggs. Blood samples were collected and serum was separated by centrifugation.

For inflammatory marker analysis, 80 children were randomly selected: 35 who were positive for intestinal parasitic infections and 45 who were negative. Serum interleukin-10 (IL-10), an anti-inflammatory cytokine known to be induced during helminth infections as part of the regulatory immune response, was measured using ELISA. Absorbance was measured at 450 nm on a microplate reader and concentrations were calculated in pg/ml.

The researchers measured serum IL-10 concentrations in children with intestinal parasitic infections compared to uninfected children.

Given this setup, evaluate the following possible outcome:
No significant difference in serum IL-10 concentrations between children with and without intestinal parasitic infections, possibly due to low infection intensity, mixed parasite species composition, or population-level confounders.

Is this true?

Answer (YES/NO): NO